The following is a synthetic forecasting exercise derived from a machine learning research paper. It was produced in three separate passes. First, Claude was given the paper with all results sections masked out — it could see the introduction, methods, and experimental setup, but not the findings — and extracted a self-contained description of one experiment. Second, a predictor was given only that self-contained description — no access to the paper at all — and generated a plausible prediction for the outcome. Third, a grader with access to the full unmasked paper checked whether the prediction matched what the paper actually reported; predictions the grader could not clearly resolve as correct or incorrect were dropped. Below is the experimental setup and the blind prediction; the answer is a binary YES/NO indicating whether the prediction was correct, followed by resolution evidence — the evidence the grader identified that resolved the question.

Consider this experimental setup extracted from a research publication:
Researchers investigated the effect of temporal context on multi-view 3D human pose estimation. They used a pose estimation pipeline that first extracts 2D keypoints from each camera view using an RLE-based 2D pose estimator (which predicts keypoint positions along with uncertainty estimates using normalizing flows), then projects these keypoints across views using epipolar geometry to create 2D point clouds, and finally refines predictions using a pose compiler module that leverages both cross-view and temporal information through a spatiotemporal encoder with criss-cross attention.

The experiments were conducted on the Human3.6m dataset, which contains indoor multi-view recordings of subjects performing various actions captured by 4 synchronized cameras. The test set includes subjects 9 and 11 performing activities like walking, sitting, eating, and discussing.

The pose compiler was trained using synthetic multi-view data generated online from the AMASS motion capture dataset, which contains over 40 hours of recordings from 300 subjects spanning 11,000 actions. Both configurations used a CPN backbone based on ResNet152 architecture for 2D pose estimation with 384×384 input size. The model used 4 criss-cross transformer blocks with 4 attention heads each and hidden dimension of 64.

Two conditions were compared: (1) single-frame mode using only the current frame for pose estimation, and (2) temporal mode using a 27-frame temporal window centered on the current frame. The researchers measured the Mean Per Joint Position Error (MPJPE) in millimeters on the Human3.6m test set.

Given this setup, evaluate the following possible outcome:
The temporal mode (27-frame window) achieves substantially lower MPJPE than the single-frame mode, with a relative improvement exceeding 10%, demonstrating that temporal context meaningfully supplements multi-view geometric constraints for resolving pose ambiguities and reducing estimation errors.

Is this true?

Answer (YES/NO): NO